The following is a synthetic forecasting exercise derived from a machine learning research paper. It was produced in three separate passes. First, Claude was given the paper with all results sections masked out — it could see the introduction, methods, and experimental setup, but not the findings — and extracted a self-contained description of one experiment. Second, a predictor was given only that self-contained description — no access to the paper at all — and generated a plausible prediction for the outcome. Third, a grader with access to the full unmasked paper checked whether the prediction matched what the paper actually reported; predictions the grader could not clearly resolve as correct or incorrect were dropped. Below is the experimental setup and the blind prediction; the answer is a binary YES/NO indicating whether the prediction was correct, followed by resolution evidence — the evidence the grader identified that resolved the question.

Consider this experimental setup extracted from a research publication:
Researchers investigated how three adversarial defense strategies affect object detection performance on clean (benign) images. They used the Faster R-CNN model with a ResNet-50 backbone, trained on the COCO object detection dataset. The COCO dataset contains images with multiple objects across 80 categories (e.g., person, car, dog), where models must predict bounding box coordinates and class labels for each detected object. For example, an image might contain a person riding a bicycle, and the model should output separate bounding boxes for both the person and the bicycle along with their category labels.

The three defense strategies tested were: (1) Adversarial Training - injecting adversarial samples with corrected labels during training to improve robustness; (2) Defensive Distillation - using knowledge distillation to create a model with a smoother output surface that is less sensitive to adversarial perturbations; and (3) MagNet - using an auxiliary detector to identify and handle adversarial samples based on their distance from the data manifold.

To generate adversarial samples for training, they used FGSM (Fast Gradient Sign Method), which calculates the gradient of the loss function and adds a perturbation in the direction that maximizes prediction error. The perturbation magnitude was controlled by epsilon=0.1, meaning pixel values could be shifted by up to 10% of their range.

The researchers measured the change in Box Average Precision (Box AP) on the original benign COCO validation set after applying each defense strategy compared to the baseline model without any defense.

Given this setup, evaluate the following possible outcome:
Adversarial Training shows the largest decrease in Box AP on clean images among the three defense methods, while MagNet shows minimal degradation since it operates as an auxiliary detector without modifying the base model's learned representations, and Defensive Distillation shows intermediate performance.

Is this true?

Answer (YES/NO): NO